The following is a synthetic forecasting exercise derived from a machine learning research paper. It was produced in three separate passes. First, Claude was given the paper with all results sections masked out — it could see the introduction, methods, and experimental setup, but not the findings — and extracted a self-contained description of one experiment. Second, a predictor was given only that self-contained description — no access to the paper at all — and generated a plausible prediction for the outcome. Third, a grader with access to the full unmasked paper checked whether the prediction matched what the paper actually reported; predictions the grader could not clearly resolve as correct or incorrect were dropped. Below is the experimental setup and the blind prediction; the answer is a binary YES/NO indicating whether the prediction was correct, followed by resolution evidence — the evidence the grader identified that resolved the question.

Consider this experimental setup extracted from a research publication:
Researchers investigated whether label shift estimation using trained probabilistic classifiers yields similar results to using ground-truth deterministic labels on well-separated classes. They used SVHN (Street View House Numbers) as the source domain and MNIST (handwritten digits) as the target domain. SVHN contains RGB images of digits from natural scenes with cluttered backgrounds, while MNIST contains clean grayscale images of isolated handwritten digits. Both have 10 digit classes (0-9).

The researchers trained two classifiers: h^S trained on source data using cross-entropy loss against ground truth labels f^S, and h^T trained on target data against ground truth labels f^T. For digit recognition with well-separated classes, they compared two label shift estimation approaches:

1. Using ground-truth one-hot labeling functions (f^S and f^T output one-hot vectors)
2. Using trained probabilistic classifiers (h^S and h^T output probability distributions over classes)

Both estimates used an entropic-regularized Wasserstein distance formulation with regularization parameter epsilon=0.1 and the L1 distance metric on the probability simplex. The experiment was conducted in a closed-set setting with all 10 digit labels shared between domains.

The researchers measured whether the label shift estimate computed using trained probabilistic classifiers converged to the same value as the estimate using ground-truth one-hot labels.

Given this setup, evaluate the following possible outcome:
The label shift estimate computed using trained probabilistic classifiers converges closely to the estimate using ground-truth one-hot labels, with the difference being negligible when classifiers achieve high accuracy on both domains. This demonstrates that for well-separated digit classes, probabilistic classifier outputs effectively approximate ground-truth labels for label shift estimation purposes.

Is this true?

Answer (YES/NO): YES